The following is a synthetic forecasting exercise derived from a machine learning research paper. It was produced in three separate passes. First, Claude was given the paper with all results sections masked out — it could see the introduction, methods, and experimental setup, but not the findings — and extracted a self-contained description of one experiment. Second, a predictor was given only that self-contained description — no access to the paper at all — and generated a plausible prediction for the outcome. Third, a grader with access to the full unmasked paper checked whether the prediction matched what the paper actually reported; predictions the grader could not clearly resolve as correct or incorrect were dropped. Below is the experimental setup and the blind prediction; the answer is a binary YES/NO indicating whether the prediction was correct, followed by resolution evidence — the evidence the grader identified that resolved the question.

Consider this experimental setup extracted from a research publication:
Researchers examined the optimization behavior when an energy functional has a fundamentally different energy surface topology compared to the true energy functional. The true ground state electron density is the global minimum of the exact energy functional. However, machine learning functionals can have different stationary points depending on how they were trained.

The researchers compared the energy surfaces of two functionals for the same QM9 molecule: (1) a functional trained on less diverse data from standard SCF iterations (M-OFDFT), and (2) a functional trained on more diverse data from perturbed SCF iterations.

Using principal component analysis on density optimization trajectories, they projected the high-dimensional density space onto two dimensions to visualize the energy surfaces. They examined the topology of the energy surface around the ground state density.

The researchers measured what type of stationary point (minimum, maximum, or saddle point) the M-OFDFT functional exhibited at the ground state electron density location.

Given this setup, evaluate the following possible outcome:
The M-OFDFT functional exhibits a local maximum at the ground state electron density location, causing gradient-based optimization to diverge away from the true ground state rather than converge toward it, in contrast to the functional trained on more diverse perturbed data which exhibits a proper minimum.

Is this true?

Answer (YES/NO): NO